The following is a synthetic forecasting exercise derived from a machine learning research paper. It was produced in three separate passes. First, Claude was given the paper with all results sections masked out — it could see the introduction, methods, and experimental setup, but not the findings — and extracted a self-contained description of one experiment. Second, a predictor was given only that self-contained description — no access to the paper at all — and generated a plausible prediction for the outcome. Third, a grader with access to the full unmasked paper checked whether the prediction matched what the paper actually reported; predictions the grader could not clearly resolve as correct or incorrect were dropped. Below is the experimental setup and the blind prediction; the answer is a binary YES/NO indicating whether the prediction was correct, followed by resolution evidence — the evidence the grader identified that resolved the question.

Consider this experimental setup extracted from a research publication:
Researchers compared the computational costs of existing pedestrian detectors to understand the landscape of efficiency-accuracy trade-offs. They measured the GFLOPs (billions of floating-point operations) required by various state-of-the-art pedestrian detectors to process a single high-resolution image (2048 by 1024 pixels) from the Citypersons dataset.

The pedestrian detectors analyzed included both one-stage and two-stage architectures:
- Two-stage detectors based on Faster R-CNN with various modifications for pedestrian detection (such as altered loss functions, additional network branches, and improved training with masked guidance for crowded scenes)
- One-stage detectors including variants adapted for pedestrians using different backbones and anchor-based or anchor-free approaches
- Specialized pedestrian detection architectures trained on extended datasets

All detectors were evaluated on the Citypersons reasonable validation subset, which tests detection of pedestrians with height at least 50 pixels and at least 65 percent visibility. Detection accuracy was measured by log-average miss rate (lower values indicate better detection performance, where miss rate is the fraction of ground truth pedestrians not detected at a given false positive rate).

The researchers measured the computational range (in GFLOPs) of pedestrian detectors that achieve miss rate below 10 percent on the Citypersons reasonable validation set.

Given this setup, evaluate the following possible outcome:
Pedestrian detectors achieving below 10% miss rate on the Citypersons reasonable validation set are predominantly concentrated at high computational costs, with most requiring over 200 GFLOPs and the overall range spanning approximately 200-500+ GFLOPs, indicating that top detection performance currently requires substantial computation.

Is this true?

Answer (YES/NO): YES